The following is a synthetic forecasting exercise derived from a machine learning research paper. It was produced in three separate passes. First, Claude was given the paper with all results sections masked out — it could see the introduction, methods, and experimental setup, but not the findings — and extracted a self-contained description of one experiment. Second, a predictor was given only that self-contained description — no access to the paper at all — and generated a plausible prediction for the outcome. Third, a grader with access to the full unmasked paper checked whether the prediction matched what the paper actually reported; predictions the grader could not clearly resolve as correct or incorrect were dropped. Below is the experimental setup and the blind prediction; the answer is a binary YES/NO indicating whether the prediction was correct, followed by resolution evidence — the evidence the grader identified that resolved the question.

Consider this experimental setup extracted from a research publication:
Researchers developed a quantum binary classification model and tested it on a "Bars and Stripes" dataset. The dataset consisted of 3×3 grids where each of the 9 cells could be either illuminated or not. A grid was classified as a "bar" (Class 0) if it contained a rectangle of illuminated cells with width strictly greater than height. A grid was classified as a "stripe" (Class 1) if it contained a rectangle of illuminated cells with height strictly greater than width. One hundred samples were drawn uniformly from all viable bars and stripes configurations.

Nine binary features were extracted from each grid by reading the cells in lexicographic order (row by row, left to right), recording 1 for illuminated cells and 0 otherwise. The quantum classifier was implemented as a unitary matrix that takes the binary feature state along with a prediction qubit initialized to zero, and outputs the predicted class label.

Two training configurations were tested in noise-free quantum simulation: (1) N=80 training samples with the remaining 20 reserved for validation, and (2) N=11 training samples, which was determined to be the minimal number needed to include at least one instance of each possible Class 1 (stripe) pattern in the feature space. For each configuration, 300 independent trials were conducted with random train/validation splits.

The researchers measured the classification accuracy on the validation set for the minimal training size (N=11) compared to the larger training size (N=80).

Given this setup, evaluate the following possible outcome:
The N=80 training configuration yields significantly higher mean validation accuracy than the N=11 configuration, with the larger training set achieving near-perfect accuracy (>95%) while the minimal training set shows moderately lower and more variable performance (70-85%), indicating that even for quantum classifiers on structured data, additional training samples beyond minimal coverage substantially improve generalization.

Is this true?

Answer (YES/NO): YES